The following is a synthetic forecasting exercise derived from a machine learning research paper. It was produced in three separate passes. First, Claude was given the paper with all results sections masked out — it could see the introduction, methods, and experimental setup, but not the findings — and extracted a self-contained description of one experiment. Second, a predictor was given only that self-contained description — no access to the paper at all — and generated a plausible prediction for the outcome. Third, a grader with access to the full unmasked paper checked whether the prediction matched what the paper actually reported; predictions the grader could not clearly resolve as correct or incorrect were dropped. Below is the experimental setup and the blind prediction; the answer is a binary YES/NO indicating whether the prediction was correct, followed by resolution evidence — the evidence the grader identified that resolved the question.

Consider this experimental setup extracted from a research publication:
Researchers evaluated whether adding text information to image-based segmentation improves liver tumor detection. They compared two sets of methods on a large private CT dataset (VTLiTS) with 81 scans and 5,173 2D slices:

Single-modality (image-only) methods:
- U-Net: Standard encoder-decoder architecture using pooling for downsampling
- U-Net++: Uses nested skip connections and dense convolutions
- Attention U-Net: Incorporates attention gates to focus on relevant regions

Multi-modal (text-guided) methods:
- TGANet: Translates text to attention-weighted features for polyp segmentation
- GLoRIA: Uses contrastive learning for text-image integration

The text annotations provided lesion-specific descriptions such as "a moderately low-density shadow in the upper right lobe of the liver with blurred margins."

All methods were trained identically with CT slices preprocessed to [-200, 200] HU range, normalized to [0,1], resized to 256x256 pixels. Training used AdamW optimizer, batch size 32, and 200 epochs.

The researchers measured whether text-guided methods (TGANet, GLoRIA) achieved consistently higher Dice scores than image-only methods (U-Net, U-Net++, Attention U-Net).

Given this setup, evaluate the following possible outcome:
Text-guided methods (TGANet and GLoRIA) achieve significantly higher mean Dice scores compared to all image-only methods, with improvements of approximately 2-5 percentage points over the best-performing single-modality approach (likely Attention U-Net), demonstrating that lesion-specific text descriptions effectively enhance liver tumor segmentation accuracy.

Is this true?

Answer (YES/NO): NO